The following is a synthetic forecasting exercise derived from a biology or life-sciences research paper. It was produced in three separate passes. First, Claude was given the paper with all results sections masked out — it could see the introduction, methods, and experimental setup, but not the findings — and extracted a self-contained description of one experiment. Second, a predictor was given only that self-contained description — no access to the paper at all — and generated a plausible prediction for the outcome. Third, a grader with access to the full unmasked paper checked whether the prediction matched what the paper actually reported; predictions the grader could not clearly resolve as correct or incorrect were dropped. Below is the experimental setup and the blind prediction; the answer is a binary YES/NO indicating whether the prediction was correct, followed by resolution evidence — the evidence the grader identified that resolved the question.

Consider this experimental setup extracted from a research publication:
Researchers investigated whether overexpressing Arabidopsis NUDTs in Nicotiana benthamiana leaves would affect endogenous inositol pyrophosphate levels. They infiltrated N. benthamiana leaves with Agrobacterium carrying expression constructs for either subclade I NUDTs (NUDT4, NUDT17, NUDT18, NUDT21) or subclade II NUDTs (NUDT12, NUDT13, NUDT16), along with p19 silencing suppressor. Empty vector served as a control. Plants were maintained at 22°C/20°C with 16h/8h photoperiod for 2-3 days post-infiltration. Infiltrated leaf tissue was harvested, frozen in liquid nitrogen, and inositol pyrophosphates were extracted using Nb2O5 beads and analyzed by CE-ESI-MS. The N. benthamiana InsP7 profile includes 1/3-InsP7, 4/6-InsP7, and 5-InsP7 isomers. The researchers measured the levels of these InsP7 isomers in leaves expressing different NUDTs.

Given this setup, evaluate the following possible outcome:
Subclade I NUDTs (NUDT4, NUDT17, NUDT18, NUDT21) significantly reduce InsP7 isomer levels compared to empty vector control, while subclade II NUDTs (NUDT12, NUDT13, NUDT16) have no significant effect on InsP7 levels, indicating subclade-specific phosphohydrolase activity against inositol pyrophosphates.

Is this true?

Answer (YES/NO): NO